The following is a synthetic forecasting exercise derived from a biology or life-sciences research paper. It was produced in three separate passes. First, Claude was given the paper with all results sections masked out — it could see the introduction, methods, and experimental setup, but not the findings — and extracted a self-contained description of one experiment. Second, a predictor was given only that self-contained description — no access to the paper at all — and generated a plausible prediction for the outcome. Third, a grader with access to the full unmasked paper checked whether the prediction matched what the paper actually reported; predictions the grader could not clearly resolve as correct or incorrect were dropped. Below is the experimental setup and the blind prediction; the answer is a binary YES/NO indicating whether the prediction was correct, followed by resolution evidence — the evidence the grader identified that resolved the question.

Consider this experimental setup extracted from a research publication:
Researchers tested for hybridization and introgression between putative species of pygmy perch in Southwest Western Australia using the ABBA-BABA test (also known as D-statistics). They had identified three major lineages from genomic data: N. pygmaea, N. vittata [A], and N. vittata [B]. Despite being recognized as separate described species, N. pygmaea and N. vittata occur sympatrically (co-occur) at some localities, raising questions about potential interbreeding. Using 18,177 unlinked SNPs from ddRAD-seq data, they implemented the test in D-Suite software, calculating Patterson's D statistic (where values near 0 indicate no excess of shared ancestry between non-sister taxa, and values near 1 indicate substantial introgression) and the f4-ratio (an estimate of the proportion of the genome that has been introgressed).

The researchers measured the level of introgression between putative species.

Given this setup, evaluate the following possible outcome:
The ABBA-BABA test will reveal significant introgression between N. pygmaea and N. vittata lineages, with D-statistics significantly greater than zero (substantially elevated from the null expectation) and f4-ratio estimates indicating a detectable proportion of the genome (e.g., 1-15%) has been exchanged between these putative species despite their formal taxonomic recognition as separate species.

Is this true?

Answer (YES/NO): NO